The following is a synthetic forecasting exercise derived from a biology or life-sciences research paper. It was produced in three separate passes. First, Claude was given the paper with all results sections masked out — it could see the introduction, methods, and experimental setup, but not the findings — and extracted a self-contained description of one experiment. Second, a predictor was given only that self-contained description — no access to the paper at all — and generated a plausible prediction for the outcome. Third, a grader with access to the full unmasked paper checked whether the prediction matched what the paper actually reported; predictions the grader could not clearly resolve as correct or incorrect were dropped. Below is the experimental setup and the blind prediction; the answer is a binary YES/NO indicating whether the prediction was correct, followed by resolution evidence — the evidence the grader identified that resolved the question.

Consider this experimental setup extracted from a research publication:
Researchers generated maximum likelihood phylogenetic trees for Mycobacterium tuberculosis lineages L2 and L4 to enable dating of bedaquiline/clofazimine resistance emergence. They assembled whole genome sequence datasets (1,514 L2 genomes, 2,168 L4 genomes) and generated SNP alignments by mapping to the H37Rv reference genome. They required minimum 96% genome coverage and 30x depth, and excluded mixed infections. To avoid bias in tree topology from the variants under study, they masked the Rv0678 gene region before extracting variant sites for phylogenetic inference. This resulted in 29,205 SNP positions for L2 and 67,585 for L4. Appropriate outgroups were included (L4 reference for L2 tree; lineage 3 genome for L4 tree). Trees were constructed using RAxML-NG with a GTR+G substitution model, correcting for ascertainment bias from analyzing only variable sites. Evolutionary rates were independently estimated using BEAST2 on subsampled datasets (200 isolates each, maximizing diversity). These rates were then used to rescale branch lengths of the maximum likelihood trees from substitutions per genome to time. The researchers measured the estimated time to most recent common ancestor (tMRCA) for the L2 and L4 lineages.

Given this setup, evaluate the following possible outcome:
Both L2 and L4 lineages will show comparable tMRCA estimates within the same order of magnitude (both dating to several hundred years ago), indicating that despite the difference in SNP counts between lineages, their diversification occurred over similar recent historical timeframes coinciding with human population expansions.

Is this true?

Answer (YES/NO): NO